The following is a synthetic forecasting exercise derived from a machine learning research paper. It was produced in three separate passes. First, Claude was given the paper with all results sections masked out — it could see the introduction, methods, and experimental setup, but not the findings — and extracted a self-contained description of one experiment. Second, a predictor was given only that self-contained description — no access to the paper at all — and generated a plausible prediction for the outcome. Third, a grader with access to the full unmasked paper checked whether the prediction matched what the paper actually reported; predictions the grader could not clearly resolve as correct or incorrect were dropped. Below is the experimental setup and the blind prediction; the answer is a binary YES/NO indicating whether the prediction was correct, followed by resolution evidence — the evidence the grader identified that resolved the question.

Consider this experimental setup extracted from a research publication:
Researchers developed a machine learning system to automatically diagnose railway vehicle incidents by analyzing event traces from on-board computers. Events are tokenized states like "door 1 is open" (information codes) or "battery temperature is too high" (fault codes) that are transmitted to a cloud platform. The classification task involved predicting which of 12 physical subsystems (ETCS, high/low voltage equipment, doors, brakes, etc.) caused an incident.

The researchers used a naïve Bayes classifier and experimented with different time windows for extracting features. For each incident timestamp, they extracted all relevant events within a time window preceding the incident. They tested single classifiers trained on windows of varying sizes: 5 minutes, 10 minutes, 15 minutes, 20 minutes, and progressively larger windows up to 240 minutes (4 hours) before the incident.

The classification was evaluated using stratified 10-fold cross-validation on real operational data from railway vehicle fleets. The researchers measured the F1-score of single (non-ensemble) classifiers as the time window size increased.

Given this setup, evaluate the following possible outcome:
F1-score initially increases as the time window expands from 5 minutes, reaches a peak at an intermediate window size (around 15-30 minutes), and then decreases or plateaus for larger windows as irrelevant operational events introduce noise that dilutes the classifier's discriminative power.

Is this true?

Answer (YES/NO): NO